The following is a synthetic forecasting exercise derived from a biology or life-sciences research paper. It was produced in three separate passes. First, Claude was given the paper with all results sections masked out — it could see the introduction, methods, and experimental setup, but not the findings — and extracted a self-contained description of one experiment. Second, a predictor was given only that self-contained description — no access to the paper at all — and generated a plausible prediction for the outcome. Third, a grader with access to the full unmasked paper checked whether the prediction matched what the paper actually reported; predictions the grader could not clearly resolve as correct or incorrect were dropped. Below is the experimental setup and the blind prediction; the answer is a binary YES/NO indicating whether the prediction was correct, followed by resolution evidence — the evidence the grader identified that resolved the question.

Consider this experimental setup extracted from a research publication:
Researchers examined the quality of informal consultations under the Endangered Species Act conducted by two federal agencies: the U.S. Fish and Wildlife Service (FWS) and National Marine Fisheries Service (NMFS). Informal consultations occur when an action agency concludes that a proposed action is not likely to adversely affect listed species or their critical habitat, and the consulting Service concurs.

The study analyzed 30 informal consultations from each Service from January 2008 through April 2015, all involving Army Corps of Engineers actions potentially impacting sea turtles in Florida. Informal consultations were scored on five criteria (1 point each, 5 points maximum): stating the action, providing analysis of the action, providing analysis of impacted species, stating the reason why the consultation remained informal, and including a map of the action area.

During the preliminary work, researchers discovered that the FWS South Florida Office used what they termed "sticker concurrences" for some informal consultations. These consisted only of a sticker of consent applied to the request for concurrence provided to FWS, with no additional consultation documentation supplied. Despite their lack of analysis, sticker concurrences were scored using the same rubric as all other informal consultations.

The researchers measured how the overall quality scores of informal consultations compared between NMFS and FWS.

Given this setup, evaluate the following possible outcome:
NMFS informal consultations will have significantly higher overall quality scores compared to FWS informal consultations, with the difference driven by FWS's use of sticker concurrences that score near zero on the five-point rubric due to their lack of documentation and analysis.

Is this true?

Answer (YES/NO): NO